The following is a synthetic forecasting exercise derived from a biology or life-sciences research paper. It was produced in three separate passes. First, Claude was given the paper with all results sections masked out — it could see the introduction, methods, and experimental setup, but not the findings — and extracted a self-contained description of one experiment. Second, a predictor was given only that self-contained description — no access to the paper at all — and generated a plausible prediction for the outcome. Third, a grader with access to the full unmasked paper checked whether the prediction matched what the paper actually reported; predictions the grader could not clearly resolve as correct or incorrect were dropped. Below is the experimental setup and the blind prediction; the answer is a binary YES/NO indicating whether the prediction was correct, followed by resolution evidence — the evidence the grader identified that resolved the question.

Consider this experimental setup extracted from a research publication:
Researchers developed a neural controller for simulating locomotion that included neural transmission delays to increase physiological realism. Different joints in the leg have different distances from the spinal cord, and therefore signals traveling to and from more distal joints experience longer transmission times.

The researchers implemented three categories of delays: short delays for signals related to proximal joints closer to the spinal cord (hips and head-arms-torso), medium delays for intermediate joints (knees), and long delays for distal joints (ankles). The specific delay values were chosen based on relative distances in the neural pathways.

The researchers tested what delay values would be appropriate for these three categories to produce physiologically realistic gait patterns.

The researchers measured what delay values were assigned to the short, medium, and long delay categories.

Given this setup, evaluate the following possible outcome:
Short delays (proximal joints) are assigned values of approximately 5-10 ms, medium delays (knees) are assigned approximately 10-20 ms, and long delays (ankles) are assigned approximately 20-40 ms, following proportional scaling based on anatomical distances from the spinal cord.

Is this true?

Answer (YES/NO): YES